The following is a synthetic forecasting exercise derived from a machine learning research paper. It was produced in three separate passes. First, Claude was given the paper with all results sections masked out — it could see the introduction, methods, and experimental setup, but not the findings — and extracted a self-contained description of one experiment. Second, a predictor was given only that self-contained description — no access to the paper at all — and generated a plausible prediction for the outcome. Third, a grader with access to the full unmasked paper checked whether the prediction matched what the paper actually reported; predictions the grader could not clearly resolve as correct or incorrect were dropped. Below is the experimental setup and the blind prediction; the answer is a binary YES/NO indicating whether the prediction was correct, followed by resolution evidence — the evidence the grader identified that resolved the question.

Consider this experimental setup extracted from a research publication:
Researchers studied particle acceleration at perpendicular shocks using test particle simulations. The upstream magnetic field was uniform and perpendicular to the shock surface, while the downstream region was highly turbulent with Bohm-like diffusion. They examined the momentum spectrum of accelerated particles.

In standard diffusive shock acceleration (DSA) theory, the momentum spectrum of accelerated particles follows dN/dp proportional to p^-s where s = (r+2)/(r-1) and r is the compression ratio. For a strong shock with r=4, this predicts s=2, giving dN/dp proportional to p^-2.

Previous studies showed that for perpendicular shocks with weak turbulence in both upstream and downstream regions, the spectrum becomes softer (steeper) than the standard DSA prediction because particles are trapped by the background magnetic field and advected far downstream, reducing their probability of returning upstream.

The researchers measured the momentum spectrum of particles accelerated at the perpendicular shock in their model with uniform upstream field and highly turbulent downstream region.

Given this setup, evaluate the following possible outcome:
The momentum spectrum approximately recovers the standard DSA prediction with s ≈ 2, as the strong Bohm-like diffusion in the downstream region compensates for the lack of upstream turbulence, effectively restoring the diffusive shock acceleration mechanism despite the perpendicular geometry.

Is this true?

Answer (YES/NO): YES